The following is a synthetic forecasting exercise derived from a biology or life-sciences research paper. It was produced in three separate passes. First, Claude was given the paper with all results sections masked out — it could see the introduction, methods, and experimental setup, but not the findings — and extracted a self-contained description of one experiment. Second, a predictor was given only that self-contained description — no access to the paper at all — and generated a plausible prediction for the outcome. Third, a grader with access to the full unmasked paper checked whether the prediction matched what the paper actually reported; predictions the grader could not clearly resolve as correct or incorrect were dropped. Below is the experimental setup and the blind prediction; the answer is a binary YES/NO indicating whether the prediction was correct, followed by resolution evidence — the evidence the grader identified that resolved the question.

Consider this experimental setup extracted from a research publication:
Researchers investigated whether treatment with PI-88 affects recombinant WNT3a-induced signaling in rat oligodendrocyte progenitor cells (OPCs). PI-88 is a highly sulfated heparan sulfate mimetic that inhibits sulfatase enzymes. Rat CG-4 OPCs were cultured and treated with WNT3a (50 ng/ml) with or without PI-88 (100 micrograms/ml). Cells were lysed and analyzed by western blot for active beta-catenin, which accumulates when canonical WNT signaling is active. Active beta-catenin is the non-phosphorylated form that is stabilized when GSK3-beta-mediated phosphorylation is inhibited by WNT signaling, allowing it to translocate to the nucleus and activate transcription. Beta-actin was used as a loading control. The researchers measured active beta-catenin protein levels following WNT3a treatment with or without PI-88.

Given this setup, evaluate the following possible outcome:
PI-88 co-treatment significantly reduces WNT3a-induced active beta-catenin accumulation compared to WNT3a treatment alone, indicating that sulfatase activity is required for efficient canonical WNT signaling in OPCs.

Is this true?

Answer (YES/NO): YES